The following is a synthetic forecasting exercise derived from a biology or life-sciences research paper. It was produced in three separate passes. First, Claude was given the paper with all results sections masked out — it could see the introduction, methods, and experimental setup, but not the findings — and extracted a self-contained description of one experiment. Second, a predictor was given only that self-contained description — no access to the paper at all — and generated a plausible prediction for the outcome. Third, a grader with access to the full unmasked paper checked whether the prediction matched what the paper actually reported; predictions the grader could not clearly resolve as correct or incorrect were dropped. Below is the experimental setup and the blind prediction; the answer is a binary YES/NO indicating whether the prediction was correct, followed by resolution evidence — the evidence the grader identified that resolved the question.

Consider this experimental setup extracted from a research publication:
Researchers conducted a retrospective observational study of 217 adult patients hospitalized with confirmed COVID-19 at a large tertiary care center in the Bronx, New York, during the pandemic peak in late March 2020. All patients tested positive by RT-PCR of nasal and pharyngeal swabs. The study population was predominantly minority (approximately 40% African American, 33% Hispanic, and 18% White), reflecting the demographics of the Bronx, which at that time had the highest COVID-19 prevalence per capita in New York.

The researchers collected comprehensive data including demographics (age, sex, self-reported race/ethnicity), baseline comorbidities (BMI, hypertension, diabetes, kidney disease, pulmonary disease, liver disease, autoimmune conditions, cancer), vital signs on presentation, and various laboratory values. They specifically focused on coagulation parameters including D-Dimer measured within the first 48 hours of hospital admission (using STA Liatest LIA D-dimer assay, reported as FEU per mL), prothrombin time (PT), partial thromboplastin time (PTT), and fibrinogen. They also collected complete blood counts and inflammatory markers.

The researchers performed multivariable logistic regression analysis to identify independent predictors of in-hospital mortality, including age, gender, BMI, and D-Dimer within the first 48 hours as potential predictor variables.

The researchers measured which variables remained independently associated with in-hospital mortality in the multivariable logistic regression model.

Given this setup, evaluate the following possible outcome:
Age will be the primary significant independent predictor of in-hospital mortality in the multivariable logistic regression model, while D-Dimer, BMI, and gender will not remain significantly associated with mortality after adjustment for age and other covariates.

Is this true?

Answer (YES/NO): NO